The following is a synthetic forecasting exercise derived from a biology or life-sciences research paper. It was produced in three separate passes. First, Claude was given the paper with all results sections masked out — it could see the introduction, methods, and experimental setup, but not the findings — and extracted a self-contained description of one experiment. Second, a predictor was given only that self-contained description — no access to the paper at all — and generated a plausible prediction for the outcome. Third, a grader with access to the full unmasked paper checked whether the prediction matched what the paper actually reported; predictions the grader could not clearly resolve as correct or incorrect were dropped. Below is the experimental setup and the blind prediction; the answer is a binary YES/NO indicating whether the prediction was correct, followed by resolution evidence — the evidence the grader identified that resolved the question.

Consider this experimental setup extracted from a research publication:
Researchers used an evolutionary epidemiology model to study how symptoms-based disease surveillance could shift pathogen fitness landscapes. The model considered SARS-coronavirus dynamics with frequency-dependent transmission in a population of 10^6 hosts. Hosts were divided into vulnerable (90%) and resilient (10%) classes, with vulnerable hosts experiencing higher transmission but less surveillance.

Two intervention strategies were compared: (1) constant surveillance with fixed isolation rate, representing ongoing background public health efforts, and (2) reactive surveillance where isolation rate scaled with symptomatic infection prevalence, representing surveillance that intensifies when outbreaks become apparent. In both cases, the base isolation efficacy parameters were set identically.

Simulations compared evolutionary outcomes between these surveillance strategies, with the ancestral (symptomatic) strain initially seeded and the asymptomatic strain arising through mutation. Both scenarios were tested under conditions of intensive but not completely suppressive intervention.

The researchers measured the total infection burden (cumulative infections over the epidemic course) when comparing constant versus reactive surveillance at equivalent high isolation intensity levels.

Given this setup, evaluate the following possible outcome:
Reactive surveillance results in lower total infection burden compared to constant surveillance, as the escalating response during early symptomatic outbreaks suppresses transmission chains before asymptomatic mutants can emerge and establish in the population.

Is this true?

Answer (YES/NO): NO